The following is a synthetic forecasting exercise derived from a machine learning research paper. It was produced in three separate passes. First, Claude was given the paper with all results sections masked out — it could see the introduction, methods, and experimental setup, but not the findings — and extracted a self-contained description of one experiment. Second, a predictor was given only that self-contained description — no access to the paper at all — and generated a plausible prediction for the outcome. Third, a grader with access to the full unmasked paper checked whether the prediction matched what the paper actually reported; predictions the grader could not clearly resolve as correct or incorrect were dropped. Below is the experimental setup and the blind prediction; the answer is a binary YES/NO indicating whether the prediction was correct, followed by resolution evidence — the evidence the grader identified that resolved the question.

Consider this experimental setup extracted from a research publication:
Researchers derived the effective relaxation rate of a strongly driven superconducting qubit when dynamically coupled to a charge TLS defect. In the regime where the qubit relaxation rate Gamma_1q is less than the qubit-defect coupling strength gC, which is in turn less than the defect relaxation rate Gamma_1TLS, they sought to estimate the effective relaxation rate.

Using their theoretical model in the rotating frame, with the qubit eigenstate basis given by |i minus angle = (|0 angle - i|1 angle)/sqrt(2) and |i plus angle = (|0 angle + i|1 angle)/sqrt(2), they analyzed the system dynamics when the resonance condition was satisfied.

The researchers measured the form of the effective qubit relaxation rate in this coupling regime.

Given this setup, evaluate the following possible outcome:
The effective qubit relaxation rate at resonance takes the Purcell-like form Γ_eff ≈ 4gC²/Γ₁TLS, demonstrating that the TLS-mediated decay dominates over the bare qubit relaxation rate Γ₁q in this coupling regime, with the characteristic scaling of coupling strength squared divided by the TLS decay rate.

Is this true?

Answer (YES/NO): NO